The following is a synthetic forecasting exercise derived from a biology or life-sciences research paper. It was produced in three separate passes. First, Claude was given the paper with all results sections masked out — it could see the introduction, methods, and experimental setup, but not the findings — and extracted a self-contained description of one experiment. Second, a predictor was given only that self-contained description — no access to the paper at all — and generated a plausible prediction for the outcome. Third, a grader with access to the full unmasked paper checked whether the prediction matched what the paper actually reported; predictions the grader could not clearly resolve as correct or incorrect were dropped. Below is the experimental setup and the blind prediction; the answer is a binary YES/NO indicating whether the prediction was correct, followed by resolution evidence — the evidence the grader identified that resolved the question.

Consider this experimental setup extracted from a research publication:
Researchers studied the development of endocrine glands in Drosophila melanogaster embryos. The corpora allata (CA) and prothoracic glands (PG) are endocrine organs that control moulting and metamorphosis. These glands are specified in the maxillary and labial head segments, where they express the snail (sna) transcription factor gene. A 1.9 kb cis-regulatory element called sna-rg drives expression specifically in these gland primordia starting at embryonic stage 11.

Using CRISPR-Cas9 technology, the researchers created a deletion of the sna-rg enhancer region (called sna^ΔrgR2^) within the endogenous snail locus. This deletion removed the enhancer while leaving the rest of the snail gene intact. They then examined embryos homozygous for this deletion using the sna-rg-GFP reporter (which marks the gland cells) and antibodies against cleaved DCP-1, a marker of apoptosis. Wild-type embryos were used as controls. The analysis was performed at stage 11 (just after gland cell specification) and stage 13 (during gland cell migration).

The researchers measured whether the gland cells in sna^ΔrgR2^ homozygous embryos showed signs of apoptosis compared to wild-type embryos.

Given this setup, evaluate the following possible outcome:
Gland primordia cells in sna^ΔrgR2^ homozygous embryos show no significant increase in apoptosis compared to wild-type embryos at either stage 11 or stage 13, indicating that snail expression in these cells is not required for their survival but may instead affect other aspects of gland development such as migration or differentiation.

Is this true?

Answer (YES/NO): NO